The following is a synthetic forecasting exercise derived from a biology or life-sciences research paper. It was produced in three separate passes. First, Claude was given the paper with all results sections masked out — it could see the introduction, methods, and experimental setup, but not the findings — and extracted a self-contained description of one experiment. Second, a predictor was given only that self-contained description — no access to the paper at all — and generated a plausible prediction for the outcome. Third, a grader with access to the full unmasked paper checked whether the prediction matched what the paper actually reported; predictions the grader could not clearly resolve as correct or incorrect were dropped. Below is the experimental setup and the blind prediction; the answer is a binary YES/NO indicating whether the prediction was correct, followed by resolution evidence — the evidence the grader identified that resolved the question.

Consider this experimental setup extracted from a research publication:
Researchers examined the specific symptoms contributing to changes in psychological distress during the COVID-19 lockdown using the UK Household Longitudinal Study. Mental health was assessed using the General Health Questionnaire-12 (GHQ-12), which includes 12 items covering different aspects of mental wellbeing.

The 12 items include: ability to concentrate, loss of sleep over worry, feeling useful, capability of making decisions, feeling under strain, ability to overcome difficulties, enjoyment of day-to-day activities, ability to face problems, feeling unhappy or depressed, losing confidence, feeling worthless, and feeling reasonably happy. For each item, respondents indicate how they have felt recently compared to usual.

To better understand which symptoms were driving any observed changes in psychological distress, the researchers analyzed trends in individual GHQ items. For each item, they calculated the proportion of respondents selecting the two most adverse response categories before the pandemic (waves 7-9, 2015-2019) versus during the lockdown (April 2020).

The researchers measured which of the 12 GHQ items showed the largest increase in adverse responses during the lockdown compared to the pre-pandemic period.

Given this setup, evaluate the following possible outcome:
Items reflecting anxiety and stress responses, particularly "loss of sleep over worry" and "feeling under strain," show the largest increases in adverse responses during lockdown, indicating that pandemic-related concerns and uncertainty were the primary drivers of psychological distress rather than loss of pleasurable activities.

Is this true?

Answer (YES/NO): NO